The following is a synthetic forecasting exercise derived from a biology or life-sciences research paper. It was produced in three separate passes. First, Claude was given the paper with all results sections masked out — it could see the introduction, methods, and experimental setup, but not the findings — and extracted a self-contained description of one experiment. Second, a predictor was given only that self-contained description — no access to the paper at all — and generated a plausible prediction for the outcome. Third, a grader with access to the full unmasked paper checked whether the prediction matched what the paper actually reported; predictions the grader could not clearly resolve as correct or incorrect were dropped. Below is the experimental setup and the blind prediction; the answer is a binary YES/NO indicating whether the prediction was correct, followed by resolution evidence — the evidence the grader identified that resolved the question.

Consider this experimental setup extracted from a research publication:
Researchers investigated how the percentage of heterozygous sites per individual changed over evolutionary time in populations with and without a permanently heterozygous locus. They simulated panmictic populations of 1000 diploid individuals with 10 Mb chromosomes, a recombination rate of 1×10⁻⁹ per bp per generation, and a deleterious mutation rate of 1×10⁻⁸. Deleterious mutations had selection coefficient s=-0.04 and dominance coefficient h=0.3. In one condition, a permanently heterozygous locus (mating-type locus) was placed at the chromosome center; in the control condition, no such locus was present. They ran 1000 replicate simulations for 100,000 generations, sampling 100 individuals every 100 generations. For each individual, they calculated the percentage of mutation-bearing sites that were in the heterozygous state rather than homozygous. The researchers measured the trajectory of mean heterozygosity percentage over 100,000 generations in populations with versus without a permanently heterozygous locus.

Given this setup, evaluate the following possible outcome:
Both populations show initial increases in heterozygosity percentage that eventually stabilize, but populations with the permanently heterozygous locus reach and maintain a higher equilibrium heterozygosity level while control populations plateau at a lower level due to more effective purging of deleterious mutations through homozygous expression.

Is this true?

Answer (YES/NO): NO